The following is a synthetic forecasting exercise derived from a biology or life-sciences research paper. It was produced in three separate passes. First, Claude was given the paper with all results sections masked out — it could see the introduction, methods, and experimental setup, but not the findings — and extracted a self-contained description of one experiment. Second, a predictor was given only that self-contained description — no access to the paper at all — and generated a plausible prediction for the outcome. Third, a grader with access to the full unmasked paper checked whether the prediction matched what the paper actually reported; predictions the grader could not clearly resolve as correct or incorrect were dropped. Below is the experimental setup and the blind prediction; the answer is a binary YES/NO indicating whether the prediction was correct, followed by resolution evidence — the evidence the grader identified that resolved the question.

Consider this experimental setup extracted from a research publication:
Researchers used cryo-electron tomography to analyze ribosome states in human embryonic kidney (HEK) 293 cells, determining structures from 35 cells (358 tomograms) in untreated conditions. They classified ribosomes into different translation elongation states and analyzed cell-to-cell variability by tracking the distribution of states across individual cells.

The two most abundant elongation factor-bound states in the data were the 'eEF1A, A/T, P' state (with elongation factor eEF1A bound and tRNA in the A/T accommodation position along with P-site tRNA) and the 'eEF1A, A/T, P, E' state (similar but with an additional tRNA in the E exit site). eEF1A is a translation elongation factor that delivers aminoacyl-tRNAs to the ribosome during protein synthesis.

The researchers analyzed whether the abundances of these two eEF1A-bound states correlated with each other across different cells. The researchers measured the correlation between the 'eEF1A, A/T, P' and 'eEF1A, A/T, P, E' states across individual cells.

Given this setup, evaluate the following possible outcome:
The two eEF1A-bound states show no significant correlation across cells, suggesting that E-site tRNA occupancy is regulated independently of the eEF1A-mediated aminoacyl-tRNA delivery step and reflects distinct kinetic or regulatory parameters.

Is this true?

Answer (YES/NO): NO